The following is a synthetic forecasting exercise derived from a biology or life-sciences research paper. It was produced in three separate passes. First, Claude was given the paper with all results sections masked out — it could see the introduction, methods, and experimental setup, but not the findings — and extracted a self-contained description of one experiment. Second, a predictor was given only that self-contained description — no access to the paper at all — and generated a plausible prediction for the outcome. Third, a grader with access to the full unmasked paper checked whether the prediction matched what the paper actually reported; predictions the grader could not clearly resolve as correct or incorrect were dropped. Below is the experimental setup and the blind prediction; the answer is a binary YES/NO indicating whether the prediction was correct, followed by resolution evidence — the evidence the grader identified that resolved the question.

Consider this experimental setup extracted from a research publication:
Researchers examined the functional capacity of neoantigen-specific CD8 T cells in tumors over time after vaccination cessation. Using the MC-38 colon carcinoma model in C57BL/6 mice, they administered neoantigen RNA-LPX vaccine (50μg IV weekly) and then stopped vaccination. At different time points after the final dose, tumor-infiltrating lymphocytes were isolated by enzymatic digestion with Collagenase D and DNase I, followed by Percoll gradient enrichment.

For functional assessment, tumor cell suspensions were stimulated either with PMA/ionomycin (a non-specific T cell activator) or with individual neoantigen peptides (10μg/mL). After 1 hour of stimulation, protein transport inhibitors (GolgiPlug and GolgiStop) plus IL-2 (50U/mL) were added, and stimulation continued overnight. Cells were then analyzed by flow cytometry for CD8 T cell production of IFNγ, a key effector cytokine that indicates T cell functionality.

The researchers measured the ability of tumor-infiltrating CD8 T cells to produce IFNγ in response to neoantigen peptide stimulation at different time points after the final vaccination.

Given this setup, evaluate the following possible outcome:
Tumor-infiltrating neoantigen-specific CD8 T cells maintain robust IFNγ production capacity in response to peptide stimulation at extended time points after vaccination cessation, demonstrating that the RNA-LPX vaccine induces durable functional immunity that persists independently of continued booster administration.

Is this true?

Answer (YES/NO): NO